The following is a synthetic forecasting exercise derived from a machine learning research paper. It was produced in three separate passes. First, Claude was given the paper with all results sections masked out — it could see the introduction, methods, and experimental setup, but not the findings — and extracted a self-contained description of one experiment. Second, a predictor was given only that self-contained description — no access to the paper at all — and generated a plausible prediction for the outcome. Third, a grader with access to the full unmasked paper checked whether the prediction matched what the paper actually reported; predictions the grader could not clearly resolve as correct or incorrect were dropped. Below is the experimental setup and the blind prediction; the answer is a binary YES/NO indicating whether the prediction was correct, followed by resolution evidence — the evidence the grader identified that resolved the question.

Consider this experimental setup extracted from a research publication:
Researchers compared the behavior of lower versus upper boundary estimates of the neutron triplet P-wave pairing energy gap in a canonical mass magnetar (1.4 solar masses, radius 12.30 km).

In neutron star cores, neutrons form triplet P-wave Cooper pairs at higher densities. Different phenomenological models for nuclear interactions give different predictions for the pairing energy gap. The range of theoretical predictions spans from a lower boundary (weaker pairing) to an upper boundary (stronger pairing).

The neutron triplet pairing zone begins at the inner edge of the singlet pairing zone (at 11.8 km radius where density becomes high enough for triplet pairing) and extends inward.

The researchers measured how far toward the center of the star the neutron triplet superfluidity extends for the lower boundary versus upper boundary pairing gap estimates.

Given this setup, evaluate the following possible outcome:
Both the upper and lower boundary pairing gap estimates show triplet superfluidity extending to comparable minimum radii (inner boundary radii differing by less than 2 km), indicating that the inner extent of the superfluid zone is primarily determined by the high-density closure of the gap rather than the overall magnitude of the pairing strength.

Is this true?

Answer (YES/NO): NO